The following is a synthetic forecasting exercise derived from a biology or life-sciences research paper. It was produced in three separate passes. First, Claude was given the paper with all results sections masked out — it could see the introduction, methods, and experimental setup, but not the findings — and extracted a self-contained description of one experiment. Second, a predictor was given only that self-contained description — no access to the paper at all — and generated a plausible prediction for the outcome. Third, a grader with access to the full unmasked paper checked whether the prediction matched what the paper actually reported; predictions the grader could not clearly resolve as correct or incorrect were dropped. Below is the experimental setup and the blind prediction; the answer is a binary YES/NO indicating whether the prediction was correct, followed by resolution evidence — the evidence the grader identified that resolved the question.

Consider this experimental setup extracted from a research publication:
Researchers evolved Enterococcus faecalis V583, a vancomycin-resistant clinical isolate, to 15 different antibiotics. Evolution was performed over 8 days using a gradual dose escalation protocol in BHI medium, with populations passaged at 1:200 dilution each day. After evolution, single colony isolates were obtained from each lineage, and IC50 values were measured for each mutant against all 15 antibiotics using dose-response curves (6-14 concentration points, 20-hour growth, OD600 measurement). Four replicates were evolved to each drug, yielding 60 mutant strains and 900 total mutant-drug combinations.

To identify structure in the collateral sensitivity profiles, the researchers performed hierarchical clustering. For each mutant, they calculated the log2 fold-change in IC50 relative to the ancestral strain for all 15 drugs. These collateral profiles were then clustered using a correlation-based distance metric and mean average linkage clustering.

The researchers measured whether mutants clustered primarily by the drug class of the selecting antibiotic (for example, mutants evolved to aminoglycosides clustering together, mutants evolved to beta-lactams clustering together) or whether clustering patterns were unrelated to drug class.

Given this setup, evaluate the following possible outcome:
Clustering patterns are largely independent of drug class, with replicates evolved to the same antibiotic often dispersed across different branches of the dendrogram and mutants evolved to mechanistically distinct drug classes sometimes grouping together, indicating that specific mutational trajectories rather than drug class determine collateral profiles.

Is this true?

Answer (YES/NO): NO